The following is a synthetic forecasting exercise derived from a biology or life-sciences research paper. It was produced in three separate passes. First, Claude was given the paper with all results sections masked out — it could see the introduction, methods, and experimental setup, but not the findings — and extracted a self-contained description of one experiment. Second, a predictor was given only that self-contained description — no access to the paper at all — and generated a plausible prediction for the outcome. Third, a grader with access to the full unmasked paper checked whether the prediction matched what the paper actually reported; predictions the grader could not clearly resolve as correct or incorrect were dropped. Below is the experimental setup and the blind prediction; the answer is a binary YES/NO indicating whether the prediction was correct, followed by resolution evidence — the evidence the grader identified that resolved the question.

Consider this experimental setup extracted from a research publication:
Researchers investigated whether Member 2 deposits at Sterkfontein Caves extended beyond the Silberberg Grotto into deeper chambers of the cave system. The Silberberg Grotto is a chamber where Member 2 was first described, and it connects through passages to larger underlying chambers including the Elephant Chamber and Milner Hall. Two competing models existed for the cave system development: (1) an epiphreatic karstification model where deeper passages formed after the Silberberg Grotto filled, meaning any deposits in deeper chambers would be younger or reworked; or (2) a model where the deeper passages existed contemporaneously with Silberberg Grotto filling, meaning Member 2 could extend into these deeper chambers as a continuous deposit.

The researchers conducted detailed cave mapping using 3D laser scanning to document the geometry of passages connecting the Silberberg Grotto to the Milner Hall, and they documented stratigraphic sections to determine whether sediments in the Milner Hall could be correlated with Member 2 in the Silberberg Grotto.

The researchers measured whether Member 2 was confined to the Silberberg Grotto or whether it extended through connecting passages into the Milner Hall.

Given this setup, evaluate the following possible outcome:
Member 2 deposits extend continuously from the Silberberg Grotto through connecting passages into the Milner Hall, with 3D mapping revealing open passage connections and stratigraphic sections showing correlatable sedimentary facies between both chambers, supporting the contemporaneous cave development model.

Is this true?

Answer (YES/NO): YES